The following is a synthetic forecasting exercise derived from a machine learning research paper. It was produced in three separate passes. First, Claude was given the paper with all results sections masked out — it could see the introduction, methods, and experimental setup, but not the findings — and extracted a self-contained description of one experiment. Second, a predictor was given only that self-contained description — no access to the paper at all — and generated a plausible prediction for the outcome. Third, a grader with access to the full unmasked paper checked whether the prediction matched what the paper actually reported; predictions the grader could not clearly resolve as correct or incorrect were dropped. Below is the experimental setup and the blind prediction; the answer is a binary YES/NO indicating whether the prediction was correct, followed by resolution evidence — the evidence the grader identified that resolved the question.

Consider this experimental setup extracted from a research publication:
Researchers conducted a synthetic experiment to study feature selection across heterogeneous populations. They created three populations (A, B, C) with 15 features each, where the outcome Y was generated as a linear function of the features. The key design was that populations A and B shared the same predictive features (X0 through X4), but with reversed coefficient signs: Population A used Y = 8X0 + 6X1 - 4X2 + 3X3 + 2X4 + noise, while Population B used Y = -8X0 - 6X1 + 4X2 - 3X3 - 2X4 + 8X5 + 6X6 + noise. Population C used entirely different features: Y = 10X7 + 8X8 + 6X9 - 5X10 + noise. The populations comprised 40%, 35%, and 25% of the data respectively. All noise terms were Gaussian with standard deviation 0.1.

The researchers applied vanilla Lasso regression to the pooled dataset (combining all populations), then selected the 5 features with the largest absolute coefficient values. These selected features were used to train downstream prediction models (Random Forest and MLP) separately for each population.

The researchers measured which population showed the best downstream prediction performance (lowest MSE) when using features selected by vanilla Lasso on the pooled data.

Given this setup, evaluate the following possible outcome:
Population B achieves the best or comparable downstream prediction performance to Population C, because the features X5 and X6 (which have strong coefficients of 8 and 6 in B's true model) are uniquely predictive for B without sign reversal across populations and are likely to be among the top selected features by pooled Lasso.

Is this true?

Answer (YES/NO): NO